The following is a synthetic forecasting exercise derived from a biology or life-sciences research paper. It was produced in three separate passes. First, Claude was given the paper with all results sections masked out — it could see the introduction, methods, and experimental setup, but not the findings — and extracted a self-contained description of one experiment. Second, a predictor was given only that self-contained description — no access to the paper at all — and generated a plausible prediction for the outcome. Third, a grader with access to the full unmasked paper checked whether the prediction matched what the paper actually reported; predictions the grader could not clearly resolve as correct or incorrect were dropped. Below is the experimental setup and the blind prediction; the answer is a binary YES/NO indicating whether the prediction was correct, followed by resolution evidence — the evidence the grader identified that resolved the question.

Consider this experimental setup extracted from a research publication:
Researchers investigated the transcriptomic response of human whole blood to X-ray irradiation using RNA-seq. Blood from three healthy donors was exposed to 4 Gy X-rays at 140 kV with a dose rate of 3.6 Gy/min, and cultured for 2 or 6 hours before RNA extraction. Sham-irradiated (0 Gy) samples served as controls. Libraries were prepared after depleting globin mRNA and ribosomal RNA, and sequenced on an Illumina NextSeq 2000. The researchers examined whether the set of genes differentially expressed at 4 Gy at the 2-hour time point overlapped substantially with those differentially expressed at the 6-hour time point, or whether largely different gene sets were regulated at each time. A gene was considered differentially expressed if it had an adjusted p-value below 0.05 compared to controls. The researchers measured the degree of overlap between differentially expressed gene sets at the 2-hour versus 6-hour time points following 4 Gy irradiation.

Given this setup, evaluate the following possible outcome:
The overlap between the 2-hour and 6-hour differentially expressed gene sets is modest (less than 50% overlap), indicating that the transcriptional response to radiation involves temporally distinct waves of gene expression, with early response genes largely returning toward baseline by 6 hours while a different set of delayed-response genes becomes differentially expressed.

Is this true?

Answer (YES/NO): NO